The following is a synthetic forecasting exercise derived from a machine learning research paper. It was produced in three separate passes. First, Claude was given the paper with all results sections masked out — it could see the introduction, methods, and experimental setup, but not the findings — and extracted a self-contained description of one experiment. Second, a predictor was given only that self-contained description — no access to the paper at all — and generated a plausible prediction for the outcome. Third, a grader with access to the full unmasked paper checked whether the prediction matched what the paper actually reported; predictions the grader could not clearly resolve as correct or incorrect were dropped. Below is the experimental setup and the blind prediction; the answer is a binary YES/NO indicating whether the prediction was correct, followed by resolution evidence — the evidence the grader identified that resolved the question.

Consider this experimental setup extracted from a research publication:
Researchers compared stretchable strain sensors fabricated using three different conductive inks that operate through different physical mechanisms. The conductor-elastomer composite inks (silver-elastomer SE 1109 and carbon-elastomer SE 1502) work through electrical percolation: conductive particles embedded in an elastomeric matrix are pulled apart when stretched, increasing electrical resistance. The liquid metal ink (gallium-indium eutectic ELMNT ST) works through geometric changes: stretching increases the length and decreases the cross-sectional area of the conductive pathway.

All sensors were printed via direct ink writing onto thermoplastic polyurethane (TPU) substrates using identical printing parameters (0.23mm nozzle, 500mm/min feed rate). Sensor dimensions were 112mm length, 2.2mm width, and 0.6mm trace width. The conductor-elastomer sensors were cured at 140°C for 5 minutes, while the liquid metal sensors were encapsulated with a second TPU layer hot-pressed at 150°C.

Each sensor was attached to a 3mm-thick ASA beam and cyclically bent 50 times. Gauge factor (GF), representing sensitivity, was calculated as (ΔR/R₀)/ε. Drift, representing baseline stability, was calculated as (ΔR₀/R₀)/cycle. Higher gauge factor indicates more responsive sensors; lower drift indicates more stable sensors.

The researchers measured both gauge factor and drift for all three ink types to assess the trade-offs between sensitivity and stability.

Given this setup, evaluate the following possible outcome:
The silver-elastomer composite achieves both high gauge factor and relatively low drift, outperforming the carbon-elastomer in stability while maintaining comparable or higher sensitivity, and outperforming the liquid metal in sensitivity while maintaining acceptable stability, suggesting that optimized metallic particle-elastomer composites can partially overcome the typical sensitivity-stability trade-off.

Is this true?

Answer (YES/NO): NO